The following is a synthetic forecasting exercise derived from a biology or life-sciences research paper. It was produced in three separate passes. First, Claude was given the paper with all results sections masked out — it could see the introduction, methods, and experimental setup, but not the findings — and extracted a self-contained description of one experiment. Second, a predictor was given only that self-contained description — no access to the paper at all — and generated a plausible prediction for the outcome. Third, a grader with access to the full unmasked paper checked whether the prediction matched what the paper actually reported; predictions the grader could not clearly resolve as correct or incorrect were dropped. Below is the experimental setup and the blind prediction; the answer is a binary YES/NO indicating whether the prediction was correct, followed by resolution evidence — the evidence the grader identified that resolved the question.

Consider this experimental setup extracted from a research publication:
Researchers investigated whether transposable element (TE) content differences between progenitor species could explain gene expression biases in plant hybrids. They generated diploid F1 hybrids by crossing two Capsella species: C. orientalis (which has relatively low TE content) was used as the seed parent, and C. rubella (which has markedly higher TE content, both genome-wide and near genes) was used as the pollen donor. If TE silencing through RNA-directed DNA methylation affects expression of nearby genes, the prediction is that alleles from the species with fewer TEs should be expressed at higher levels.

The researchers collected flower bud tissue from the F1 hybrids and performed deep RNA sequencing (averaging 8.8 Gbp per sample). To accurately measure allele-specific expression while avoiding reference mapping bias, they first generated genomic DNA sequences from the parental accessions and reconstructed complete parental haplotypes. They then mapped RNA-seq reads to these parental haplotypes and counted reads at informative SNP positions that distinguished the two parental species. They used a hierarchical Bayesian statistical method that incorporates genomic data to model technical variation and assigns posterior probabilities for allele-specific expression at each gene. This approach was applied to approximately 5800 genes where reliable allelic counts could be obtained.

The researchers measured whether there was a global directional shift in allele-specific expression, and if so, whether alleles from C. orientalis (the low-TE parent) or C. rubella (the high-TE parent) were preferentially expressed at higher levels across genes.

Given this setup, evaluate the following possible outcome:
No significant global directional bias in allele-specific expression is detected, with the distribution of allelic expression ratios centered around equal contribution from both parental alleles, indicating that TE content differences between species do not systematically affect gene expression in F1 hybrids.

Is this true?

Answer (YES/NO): NO